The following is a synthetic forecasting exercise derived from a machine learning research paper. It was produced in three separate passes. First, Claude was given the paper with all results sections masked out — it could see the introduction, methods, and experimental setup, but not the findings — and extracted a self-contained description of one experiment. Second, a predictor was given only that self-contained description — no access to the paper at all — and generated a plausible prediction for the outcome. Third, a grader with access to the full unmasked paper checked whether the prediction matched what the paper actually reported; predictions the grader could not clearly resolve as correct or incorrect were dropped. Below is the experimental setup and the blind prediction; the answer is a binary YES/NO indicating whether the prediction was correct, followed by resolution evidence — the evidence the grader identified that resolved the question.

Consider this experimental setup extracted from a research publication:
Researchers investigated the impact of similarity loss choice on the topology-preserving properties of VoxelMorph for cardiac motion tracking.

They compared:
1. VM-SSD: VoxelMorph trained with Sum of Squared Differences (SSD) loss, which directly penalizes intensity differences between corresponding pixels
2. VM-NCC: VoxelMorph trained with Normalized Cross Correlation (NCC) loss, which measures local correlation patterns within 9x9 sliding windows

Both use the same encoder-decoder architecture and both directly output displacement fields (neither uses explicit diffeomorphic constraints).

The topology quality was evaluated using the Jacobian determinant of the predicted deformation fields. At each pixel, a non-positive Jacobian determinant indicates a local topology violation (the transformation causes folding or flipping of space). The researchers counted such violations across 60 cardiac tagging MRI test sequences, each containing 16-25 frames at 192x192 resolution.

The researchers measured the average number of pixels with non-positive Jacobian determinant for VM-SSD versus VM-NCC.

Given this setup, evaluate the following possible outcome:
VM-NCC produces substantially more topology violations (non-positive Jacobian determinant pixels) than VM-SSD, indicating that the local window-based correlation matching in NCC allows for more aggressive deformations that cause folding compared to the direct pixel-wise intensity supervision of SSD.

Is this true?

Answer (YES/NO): NO